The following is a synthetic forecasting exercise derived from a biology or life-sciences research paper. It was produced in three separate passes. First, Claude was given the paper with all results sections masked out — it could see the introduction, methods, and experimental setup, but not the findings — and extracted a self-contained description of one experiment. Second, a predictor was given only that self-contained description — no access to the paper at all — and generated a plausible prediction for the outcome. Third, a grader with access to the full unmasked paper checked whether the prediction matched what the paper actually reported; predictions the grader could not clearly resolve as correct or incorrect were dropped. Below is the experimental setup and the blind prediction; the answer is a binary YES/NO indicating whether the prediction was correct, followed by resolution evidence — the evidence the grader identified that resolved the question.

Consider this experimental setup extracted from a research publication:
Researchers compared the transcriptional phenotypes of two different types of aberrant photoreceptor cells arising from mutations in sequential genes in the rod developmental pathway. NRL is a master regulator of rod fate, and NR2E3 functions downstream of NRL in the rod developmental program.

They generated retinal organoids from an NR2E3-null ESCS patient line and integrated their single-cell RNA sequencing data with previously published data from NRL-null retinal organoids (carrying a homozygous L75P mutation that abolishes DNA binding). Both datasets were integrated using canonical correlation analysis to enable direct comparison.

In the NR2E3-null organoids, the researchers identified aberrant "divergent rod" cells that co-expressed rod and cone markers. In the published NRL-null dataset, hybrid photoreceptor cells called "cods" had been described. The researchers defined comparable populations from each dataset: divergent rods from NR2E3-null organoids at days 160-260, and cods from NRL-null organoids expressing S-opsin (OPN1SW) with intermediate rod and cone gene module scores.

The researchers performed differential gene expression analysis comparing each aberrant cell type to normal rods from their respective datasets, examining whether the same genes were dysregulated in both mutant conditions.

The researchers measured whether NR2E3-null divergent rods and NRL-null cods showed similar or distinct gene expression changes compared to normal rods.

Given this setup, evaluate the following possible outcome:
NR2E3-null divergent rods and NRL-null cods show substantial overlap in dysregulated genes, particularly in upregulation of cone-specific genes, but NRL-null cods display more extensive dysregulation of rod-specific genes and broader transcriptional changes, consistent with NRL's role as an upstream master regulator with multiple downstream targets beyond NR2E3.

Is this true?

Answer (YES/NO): NO